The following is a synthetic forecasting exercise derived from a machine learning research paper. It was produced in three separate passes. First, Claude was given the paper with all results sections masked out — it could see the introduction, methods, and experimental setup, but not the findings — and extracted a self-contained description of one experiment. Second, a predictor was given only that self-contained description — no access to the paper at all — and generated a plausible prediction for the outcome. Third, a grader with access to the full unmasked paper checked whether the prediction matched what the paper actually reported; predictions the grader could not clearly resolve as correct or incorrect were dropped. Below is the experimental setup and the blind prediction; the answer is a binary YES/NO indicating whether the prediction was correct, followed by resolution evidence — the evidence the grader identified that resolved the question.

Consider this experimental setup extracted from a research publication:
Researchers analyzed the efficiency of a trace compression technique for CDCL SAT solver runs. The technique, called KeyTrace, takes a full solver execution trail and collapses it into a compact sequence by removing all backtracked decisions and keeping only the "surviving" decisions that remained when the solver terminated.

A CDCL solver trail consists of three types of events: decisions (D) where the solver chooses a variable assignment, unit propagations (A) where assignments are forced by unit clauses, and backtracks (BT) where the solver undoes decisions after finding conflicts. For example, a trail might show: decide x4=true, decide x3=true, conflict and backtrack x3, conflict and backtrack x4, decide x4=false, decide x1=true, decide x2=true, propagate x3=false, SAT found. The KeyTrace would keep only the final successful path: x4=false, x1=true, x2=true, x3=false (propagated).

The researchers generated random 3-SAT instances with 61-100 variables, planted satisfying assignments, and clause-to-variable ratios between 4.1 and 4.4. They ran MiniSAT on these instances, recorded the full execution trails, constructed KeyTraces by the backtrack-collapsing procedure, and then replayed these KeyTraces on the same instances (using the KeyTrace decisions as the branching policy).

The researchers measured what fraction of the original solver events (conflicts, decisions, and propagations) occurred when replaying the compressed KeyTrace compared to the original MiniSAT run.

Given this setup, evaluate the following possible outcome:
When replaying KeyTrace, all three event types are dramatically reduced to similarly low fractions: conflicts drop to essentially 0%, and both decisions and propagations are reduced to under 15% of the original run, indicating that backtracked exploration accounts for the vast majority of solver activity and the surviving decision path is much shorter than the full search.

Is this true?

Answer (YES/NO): NO